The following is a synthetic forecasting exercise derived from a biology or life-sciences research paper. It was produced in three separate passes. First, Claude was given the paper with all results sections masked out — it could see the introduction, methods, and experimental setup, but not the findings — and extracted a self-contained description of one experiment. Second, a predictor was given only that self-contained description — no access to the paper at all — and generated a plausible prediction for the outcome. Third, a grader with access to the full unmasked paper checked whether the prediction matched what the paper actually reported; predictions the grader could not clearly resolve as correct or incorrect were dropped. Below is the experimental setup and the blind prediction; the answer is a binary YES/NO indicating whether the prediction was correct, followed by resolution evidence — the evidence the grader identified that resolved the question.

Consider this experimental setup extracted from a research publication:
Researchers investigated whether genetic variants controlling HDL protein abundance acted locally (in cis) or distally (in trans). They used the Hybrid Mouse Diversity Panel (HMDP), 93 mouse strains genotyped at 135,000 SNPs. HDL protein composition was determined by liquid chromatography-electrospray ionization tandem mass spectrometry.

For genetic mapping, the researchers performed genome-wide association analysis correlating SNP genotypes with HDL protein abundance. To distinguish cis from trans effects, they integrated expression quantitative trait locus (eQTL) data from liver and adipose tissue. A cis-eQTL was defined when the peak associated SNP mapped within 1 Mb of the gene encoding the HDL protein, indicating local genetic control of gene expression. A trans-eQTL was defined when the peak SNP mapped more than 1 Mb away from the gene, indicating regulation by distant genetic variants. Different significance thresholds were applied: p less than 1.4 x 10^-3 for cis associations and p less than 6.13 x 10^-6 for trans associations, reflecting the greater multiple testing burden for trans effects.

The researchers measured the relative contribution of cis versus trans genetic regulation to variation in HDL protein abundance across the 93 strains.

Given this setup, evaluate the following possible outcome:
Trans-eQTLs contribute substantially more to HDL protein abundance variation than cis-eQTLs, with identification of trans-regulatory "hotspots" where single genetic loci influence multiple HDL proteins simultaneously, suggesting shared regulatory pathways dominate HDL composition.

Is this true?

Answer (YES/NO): NO